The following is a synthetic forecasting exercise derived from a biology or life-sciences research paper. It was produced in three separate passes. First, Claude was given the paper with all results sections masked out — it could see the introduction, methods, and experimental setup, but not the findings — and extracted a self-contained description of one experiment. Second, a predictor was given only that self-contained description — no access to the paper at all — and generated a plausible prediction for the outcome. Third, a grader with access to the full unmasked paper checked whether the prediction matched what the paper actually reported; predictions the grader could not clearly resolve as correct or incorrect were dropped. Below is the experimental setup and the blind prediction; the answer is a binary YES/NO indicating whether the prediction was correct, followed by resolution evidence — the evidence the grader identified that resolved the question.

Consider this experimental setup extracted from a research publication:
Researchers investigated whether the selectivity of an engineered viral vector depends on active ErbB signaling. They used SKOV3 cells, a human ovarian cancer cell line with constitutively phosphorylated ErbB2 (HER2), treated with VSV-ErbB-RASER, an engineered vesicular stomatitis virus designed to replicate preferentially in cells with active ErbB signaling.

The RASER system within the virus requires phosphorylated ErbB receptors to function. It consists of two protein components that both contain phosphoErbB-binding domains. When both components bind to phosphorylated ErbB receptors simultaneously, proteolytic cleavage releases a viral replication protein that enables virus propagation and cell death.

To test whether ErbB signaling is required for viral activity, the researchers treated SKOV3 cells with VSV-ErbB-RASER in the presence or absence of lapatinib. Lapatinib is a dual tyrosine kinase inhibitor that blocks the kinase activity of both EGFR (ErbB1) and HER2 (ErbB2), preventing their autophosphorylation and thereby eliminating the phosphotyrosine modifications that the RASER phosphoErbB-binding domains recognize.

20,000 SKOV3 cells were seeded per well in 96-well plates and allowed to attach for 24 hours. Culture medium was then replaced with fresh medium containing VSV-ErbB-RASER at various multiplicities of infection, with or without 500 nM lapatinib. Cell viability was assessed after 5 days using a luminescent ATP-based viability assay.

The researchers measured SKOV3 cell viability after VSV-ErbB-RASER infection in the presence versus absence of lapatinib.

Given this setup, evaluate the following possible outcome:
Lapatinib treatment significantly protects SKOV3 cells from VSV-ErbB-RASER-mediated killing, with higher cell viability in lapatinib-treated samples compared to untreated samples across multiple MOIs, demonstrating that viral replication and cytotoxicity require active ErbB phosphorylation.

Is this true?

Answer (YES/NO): YES